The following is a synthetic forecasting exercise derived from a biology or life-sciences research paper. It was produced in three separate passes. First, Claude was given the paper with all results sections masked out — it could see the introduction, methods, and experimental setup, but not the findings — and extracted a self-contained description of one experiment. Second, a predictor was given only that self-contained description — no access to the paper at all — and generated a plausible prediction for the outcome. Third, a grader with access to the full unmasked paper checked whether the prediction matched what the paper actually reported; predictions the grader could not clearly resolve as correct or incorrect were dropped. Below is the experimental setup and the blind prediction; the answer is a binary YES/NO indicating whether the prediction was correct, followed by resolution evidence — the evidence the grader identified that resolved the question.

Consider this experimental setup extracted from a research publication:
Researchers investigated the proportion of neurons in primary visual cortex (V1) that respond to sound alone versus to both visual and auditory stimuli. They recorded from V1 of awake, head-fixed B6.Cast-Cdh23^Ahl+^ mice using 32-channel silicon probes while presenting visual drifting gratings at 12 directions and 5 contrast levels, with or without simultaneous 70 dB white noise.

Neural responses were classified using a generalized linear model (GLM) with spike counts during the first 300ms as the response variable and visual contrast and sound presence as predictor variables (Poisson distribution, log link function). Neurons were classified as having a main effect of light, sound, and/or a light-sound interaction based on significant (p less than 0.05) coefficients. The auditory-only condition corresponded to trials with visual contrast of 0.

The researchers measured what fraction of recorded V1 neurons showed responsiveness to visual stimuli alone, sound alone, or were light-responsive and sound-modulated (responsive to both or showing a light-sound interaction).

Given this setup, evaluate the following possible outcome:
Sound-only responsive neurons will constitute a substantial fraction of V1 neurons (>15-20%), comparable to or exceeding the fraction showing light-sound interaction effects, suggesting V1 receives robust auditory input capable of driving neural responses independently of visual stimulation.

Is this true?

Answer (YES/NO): NO